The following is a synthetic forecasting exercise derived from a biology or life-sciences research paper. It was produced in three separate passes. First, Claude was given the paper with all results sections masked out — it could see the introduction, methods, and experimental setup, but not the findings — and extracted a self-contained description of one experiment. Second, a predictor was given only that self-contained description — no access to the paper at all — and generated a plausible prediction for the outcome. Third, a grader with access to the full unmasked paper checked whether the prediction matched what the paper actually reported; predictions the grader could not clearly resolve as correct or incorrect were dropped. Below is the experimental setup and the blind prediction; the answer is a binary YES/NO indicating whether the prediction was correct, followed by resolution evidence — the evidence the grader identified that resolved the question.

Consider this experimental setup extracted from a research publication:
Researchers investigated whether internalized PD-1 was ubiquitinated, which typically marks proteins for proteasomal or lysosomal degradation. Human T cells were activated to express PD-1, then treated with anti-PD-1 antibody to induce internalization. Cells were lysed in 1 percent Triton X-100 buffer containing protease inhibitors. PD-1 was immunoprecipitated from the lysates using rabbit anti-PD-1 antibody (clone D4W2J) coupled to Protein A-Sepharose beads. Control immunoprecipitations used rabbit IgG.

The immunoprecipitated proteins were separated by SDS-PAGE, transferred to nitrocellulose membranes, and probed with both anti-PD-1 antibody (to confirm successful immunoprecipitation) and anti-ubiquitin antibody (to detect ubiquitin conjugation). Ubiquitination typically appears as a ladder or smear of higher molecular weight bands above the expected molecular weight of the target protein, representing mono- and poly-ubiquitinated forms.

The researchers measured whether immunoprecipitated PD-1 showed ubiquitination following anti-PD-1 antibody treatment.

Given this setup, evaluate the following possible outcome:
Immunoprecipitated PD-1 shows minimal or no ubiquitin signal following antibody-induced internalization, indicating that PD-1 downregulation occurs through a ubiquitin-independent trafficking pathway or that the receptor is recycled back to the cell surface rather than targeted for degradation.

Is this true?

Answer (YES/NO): YES